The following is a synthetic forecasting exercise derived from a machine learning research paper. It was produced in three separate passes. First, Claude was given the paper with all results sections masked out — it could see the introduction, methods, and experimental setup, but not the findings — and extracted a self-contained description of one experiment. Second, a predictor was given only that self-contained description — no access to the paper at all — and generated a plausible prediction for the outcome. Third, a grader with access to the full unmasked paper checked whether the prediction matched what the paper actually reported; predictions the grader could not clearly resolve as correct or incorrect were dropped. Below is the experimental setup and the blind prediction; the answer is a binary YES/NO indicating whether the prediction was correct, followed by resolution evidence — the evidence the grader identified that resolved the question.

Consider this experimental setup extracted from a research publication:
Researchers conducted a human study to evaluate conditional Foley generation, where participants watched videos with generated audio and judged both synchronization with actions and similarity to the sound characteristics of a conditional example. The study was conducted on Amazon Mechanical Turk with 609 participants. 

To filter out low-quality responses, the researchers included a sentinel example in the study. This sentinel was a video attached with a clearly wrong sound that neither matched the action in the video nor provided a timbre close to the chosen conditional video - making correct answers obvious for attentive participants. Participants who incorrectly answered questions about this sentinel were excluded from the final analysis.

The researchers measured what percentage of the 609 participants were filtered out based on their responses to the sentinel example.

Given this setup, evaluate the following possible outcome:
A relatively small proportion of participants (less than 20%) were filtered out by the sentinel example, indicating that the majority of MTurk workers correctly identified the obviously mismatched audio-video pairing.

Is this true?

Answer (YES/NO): NO